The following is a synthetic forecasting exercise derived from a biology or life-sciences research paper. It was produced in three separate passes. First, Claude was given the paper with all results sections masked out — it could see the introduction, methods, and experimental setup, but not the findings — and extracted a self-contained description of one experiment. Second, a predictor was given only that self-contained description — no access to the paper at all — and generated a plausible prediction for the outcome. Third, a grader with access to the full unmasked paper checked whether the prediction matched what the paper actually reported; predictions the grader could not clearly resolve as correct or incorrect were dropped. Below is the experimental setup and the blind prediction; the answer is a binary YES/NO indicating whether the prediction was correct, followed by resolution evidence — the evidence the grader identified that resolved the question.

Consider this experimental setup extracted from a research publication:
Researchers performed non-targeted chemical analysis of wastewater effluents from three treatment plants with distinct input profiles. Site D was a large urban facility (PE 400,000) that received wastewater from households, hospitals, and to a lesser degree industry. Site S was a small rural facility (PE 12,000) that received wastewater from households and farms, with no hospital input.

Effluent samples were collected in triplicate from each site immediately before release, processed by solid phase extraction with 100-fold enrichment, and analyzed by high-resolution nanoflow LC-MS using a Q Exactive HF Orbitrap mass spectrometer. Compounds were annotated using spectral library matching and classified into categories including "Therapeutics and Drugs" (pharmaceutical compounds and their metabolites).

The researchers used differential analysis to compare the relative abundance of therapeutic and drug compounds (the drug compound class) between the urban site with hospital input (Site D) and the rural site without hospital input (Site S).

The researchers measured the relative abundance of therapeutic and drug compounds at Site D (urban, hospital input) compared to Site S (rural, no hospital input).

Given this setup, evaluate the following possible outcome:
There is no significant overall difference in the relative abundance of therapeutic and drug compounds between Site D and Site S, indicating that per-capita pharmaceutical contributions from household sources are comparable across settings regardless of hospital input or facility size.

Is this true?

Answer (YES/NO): YES